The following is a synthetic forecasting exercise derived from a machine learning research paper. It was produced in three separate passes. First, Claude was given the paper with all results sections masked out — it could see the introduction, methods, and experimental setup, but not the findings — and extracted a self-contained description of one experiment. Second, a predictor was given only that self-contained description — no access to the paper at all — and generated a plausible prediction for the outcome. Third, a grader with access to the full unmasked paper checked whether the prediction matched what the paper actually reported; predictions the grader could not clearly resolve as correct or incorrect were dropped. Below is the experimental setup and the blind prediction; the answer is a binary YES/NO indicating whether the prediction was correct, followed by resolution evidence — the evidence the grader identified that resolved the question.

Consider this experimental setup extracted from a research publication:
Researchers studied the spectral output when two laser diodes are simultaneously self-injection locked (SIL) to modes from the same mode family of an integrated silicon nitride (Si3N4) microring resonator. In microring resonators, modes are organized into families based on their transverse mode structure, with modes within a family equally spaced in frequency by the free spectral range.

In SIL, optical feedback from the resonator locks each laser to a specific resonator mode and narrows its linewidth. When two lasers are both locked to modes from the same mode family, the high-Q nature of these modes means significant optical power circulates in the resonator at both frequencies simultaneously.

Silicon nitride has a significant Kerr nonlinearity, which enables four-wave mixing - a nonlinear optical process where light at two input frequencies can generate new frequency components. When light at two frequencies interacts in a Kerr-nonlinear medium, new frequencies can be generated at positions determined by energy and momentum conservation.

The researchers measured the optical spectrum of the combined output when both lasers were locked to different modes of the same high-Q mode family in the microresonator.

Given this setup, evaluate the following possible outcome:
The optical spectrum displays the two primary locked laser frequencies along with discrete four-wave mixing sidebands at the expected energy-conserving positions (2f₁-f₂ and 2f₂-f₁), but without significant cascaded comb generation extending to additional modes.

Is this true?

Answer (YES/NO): NO